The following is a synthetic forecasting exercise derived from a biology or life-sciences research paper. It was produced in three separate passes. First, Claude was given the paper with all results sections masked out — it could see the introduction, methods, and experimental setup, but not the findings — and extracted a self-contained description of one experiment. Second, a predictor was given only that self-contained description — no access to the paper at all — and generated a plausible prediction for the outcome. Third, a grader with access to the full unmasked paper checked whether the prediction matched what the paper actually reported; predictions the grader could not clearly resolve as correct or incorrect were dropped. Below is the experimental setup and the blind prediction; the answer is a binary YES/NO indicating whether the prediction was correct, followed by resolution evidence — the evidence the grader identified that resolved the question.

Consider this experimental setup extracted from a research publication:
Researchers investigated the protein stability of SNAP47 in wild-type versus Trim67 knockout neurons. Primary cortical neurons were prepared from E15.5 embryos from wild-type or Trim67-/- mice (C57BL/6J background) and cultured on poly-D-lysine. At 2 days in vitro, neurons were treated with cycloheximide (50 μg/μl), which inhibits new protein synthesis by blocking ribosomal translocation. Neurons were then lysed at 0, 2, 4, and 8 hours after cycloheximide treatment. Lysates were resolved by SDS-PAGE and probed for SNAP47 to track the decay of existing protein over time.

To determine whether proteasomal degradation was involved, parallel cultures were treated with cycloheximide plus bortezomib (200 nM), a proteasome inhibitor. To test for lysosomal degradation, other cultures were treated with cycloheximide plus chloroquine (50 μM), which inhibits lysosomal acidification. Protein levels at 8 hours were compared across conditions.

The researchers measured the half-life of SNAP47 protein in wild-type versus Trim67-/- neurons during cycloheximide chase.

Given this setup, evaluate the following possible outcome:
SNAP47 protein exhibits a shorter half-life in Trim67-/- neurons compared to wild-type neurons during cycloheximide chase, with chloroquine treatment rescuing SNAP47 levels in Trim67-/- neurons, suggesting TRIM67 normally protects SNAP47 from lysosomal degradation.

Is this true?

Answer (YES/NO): NO